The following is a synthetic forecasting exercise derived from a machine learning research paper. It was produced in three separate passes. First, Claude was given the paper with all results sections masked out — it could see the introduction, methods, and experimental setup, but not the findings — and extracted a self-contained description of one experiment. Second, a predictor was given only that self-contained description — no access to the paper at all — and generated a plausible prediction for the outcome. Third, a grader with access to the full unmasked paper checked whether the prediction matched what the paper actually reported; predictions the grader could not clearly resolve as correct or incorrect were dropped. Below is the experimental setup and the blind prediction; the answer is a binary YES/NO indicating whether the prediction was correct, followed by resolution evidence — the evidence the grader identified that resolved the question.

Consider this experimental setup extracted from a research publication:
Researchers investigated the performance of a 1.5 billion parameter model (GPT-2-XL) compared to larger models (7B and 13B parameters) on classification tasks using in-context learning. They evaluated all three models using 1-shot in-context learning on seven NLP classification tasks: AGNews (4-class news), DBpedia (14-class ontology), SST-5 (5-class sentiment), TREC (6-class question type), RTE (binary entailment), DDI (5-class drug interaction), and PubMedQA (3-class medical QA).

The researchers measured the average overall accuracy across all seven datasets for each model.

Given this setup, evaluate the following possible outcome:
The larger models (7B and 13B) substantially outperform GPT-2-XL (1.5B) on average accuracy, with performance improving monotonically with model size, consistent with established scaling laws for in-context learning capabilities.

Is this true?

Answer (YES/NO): YES